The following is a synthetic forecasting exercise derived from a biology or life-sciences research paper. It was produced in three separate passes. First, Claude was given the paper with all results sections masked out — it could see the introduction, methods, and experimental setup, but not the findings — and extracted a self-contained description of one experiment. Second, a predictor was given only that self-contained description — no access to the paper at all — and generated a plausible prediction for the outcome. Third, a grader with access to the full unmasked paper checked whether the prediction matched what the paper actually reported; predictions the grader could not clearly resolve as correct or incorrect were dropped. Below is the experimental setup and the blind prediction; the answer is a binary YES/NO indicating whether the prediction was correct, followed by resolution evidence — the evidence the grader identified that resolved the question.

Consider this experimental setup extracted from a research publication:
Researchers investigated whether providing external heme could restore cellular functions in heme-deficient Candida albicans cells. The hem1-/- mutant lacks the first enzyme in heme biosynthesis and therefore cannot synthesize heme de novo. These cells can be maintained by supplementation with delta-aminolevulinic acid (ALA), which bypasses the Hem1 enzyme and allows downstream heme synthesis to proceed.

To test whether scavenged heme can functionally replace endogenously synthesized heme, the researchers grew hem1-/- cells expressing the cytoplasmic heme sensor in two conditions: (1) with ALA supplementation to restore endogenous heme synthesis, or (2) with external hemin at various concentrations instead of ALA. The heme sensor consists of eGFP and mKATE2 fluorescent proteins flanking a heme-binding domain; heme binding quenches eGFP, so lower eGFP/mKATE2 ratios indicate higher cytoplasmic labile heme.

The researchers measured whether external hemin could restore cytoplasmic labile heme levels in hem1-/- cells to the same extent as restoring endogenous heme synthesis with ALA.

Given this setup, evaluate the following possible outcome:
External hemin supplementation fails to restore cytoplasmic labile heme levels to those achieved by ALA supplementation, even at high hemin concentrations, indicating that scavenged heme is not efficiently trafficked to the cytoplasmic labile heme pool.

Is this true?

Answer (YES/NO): NO